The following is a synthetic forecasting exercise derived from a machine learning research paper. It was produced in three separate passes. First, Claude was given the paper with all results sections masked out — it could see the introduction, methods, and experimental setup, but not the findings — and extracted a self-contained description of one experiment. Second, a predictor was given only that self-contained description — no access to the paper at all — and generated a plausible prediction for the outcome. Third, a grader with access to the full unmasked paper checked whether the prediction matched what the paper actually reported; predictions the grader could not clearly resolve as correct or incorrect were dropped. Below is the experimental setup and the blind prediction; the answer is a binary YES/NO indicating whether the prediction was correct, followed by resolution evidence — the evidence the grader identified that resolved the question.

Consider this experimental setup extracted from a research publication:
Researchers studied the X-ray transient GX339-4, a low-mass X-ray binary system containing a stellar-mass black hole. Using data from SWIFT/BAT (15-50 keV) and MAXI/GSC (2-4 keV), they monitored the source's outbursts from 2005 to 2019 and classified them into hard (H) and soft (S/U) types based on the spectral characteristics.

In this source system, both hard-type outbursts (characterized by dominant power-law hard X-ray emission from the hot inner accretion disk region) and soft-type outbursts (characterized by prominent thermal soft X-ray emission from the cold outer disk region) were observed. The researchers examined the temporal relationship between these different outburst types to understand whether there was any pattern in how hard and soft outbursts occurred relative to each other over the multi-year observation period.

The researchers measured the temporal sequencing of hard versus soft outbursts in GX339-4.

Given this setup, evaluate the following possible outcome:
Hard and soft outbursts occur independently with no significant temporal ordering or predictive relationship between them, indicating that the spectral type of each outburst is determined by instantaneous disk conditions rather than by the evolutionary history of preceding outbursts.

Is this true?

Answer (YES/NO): NO